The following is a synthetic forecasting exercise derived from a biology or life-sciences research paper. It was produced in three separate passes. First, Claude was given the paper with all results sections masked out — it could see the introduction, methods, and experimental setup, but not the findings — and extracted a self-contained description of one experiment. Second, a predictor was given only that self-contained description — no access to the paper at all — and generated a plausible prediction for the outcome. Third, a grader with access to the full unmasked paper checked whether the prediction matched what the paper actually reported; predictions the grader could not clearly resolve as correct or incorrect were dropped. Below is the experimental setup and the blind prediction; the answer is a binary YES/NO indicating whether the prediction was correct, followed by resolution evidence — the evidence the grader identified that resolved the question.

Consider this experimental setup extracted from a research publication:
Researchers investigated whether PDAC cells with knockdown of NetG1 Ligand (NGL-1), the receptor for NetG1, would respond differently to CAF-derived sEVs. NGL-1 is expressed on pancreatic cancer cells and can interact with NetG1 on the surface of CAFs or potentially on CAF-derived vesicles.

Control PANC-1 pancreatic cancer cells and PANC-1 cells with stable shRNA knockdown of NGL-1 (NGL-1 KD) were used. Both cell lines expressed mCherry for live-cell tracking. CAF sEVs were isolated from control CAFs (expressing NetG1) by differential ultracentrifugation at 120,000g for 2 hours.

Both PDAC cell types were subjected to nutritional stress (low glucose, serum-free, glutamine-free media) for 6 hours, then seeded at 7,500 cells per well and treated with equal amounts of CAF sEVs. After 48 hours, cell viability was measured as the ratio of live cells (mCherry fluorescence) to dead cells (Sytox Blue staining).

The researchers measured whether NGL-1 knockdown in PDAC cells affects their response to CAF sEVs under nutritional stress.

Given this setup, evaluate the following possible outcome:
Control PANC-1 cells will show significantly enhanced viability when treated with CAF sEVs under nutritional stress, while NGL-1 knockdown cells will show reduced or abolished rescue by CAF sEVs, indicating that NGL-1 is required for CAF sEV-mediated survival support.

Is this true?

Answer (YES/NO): YES